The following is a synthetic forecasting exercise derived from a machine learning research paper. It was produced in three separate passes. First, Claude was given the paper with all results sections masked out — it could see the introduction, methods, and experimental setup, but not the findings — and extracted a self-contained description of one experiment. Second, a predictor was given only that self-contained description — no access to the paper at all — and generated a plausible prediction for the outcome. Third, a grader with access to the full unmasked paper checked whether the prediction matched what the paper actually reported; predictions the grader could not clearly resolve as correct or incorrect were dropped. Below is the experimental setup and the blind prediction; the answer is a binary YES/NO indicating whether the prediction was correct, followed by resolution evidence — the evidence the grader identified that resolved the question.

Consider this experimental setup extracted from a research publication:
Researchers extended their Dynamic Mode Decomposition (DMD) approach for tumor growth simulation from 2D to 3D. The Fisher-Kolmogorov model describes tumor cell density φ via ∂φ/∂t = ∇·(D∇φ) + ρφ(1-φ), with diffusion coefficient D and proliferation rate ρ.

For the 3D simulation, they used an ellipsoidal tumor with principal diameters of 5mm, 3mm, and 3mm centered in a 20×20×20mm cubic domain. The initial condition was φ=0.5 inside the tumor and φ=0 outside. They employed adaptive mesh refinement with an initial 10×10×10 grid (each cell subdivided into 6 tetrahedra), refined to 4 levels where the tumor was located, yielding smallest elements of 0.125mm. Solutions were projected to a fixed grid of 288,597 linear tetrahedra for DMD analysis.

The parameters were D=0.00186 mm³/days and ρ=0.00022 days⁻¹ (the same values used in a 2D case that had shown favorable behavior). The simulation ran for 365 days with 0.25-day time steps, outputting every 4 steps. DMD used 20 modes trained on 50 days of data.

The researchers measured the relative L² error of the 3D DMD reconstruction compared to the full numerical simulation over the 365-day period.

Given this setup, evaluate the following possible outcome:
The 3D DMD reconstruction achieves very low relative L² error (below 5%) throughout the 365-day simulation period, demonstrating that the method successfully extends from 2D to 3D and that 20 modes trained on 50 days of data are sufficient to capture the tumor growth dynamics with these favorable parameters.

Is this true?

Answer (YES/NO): NO